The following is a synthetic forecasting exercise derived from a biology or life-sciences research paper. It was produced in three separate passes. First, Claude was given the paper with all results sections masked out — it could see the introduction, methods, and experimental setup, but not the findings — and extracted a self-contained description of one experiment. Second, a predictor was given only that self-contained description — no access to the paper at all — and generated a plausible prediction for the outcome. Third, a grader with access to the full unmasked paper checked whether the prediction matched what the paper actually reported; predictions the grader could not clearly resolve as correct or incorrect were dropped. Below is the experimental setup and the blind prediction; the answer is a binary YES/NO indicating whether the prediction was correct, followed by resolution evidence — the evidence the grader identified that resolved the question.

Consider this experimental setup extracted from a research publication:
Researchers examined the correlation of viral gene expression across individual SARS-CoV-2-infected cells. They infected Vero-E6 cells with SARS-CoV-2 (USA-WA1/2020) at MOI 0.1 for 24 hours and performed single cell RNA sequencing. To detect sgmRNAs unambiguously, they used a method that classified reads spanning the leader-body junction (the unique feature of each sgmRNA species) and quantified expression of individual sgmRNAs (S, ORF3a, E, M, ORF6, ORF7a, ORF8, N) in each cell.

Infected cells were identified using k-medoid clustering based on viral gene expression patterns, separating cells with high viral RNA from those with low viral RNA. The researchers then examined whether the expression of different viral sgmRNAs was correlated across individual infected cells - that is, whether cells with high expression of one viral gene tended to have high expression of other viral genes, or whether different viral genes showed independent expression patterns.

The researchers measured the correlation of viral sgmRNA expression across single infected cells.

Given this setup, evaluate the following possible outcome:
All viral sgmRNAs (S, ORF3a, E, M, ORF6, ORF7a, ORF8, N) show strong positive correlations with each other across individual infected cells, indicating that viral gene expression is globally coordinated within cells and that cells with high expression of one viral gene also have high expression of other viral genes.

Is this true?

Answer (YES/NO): YES